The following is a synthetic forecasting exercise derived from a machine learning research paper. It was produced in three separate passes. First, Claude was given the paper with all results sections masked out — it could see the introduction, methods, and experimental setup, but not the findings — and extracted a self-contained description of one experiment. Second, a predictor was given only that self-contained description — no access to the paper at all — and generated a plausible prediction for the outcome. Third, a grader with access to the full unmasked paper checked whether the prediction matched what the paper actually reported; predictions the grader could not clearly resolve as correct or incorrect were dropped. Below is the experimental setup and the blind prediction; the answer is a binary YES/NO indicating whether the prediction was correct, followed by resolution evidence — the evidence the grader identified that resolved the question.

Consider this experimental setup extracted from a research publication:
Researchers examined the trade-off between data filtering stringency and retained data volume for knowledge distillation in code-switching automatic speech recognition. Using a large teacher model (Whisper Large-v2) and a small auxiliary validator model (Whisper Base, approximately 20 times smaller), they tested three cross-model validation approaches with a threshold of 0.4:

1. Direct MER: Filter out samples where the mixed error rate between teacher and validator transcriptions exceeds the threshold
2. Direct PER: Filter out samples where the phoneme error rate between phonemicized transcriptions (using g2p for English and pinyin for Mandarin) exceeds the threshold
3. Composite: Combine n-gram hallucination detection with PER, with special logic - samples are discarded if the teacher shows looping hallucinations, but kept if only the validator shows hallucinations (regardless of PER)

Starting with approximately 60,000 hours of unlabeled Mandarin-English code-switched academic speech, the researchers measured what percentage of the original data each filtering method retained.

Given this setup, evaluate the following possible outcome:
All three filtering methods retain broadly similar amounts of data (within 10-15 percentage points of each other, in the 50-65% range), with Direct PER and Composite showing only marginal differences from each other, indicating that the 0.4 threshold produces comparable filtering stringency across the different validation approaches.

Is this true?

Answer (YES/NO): NO